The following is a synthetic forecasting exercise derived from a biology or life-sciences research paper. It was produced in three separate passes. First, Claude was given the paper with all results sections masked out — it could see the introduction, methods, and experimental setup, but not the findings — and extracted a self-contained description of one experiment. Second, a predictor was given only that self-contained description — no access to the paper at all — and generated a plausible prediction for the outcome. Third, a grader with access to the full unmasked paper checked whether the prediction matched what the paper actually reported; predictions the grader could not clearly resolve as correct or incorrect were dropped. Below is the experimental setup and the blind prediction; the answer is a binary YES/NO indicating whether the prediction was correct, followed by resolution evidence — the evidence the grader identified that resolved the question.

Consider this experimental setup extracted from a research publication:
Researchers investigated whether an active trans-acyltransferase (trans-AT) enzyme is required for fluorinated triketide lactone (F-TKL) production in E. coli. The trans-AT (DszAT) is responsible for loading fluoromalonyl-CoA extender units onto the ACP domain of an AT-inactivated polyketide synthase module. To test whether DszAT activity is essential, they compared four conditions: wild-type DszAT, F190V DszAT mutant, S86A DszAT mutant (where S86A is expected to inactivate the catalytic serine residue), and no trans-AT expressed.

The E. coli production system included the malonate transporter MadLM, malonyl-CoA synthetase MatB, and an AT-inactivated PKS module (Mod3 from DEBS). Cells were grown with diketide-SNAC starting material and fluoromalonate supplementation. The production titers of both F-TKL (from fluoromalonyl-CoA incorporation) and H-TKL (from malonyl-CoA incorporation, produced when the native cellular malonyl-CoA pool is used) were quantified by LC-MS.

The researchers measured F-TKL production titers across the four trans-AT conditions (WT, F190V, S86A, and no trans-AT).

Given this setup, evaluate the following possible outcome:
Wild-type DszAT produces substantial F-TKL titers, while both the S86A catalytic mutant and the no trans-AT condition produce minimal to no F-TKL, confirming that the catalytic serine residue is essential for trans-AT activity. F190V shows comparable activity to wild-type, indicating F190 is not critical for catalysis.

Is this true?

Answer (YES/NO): NO